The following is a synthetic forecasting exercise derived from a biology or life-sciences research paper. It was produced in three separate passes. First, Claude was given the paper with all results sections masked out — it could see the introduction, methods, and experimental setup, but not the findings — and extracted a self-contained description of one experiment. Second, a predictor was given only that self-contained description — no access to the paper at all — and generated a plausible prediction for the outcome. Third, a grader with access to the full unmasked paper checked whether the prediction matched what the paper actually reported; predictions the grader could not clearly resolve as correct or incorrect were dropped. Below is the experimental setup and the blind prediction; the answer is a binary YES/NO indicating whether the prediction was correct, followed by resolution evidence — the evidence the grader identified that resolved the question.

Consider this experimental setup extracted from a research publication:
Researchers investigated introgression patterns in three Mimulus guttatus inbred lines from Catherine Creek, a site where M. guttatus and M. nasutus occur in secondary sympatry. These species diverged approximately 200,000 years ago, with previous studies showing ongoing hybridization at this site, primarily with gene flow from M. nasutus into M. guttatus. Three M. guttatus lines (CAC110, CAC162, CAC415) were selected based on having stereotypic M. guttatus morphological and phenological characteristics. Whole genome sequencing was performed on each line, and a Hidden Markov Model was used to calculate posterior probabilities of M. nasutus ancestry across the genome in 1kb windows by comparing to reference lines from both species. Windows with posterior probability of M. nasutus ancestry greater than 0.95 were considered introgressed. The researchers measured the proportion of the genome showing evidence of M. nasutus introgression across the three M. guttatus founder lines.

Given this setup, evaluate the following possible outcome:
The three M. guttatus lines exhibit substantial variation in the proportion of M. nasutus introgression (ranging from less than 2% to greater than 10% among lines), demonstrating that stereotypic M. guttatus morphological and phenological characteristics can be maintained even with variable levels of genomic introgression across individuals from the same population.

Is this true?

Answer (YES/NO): NO